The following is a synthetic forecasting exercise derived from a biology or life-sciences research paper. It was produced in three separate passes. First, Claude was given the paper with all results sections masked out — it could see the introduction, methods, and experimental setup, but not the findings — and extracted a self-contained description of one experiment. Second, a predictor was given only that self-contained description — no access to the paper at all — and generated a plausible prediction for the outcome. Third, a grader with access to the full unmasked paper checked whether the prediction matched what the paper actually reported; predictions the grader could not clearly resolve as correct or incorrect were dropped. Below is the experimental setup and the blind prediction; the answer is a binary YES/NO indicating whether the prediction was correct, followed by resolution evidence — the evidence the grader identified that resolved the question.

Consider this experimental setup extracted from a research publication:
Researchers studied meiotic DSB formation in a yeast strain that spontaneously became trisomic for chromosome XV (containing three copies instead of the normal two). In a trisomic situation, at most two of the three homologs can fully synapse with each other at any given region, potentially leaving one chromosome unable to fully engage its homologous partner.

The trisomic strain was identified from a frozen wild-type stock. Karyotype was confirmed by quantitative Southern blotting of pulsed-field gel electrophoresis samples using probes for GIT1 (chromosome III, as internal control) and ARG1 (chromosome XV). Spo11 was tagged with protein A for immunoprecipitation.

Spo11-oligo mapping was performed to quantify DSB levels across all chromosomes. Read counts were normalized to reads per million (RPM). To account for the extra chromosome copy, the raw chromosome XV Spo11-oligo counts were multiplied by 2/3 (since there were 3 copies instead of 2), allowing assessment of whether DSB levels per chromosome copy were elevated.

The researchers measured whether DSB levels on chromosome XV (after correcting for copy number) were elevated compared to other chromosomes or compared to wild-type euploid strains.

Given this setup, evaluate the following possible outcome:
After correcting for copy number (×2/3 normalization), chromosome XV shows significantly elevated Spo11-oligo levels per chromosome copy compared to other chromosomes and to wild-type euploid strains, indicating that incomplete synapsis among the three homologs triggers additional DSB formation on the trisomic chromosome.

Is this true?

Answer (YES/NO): YES